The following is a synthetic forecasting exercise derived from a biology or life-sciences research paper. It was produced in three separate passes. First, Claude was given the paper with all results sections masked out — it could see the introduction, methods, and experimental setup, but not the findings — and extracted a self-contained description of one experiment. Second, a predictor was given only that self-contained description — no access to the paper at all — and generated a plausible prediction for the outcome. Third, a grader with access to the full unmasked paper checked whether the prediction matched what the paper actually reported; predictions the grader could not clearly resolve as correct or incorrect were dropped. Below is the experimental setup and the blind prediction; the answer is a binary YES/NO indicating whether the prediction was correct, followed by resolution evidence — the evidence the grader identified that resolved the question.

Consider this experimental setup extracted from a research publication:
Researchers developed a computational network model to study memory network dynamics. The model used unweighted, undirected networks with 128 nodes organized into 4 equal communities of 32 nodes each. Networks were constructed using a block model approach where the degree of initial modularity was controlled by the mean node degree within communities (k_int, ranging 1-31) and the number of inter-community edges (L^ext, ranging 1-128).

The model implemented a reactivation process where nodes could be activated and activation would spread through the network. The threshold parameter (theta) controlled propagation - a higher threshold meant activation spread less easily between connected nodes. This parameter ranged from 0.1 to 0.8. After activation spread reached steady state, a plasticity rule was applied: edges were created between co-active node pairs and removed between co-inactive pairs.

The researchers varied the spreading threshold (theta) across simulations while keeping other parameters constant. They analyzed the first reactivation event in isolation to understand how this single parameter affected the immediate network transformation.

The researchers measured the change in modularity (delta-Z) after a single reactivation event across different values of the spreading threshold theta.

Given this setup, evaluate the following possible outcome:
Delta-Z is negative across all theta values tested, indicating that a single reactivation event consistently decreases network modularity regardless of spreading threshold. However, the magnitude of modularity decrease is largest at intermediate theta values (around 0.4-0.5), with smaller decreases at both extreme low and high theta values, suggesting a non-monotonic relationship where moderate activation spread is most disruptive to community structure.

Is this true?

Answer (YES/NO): NO